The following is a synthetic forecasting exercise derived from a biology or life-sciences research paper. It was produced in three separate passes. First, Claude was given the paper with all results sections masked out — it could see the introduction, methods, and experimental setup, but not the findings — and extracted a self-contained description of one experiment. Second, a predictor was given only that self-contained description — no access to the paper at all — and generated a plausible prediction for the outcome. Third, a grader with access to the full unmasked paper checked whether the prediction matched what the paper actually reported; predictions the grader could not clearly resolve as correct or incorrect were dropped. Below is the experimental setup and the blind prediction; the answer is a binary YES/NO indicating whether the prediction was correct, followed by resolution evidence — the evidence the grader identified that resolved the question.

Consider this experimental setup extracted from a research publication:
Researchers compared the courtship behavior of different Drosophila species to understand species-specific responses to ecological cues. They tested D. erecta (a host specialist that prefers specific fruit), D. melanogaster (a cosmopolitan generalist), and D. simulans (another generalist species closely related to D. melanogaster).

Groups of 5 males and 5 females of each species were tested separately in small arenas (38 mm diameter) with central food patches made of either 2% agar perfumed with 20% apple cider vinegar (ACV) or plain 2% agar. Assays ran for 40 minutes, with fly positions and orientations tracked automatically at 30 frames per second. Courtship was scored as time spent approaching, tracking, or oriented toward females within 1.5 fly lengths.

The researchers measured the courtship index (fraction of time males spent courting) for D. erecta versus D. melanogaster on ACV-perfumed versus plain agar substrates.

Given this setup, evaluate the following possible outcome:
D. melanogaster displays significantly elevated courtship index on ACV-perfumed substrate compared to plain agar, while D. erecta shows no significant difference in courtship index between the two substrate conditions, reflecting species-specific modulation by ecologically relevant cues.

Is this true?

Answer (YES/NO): NO